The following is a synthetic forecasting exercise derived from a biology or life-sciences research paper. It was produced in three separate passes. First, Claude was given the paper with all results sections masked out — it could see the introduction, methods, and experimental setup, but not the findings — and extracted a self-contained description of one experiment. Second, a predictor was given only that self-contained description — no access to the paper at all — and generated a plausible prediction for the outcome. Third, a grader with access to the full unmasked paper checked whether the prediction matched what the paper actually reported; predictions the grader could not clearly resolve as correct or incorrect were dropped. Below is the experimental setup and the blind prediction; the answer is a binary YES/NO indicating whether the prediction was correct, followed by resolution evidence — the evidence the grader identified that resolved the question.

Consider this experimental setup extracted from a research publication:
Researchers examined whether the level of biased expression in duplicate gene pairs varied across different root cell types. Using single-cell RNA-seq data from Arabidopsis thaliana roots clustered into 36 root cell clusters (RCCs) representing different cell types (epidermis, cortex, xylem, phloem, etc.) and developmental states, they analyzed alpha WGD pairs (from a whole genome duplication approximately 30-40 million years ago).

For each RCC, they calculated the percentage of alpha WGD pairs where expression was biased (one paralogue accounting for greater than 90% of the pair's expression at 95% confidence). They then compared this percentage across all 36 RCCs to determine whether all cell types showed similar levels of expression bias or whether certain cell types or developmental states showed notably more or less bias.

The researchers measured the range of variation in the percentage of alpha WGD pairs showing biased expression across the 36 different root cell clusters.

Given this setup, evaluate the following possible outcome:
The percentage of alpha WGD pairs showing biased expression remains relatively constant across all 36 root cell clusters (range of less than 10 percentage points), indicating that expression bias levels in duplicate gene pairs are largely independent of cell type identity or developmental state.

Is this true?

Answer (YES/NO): NO